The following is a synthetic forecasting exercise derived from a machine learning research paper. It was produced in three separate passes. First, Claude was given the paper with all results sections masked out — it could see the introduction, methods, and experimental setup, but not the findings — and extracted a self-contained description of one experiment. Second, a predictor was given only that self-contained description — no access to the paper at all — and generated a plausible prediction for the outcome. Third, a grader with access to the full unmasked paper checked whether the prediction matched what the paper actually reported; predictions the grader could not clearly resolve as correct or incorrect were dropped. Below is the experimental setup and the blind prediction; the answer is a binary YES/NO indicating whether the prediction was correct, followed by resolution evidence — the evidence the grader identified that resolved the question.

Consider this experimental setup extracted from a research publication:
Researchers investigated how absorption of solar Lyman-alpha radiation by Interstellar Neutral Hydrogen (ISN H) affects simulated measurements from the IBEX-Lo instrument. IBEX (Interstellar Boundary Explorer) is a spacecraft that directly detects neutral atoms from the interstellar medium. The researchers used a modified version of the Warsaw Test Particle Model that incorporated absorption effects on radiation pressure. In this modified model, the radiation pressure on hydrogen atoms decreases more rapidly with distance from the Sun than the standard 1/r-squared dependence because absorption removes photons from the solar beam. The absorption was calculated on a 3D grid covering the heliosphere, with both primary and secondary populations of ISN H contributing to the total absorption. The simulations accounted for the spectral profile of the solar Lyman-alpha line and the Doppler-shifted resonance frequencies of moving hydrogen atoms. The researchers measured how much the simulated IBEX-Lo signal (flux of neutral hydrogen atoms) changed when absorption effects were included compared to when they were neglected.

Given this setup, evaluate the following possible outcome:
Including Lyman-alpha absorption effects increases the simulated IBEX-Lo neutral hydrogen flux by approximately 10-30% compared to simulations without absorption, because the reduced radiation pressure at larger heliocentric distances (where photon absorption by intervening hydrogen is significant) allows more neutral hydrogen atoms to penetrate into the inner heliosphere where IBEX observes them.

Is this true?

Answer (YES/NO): NO